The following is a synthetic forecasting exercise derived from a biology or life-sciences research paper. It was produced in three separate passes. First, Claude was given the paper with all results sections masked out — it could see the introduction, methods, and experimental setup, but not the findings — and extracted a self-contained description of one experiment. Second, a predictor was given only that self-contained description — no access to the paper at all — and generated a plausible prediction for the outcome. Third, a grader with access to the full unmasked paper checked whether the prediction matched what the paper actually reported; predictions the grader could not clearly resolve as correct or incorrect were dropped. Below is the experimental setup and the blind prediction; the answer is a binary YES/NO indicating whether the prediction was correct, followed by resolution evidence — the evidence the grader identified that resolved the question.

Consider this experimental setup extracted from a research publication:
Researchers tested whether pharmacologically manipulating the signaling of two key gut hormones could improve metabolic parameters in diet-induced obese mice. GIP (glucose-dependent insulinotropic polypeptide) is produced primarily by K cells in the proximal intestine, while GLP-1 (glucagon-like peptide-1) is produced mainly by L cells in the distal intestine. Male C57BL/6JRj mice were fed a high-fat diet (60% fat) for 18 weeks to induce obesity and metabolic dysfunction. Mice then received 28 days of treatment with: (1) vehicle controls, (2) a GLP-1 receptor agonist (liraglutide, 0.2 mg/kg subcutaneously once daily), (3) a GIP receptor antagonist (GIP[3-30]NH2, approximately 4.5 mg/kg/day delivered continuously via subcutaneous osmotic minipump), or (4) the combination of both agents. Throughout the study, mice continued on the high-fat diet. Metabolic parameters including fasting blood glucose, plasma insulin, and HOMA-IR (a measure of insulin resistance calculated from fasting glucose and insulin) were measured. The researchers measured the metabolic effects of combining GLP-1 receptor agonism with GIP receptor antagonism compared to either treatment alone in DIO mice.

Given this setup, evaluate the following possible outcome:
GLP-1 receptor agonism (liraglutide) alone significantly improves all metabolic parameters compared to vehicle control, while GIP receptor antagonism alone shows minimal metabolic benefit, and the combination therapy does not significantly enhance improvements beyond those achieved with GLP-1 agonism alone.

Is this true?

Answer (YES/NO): NO